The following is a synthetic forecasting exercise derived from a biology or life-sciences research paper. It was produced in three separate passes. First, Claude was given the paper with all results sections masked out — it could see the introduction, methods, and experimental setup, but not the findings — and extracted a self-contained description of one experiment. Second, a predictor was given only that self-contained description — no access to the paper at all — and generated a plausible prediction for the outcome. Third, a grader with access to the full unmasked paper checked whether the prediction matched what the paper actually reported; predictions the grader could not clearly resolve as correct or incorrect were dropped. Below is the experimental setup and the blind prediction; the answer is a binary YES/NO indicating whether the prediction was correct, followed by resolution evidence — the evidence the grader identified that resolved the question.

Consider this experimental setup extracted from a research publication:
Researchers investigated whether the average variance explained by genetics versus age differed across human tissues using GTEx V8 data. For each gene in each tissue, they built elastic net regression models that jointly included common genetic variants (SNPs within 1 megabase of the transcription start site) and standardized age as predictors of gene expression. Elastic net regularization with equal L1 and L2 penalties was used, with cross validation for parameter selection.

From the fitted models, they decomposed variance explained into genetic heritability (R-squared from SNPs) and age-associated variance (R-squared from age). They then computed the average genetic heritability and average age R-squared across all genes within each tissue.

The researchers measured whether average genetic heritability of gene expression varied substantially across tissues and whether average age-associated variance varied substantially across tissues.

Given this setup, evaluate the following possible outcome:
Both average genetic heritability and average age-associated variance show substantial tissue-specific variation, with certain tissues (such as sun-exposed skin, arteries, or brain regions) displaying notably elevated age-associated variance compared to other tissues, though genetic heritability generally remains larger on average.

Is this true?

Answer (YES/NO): NO